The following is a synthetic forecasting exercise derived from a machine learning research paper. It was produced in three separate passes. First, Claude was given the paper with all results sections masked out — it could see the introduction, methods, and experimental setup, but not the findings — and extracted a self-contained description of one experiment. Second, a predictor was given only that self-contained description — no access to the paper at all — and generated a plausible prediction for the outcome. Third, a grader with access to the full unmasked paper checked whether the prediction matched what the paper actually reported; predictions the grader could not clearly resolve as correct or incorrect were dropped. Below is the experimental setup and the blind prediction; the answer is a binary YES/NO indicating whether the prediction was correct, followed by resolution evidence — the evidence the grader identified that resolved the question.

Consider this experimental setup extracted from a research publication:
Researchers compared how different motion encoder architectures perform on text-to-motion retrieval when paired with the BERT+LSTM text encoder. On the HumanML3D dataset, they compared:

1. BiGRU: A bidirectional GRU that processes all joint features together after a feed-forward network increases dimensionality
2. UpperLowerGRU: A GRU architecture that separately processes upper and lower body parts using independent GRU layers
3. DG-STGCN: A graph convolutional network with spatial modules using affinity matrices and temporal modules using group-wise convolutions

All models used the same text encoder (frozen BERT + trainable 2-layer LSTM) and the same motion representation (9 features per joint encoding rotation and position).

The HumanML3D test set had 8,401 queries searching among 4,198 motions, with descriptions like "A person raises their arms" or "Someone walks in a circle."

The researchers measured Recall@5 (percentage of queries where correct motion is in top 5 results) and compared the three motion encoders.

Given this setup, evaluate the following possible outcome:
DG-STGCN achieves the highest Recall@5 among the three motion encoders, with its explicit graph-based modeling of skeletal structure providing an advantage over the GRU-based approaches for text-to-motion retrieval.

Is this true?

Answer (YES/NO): NO